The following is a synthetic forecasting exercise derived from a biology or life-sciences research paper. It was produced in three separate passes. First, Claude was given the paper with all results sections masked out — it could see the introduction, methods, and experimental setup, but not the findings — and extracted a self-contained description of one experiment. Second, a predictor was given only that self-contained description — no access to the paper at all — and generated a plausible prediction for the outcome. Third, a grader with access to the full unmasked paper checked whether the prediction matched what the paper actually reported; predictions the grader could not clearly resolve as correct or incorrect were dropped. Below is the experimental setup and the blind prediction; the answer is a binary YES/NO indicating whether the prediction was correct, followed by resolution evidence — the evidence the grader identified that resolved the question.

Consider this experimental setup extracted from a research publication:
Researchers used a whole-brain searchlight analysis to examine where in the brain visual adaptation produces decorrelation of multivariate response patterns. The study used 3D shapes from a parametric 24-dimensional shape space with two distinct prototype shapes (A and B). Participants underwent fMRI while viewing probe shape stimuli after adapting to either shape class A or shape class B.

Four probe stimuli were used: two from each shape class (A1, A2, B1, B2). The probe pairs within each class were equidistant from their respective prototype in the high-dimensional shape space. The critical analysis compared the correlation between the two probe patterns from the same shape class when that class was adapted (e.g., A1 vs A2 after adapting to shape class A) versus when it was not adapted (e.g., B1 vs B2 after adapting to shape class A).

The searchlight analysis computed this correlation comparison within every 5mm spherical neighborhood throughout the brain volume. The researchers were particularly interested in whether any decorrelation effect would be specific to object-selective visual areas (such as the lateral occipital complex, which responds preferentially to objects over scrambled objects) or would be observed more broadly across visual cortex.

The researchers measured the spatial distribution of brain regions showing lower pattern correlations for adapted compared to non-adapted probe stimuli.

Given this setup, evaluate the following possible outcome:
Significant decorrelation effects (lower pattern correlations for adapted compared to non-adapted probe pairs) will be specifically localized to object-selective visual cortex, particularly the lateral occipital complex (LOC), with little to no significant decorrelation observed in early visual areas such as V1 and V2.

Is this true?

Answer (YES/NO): NO